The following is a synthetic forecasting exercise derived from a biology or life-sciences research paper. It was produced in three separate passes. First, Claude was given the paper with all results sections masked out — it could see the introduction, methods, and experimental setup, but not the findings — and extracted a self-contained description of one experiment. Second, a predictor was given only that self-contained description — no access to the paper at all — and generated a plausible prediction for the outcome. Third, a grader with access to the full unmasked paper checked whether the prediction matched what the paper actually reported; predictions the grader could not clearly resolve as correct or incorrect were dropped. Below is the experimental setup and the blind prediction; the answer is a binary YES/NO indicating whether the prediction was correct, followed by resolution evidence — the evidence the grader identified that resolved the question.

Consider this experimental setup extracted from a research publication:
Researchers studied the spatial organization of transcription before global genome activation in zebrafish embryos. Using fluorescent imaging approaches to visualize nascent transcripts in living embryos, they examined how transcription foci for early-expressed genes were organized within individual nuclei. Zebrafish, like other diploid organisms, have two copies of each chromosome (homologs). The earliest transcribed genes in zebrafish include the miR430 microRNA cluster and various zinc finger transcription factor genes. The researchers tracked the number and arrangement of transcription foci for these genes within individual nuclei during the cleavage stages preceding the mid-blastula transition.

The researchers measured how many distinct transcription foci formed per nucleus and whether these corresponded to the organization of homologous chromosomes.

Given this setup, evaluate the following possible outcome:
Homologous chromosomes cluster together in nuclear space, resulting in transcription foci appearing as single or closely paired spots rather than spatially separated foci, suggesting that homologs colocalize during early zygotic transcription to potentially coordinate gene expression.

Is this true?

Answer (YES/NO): NO